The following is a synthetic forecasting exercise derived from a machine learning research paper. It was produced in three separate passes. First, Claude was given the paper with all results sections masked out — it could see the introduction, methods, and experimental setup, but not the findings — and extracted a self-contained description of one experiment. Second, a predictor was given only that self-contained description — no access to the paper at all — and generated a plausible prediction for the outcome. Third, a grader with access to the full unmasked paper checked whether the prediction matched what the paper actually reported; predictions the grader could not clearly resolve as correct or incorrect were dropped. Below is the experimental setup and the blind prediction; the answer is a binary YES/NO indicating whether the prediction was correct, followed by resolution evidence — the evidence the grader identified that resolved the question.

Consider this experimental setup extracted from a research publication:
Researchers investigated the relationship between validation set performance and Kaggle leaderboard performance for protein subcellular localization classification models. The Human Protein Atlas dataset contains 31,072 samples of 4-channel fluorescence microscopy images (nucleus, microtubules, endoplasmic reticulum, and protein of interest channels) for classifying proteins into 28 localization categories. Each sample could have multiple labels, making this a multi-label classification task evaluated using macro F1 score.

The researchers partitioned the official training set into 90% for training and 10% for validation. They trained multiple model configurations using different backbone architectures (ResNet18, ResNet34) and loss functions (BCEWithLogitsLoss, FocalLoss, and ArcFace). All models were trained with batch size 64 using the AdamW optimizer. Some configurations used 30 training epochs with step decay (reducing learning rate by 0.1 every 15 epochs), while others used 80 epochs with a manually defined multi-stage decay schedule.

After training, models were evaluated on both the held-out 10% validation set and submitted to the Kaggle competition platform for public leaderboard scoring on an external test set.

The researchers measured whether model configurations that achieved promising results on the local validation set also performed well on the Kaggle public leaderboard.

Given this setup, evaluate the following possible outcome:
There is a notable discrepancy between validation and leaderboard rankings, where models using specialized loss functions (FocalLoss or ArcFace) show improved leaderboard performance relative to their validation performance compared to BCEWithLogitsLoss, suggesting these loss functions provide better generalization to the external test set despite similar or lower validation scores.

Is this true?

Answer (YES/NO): NO